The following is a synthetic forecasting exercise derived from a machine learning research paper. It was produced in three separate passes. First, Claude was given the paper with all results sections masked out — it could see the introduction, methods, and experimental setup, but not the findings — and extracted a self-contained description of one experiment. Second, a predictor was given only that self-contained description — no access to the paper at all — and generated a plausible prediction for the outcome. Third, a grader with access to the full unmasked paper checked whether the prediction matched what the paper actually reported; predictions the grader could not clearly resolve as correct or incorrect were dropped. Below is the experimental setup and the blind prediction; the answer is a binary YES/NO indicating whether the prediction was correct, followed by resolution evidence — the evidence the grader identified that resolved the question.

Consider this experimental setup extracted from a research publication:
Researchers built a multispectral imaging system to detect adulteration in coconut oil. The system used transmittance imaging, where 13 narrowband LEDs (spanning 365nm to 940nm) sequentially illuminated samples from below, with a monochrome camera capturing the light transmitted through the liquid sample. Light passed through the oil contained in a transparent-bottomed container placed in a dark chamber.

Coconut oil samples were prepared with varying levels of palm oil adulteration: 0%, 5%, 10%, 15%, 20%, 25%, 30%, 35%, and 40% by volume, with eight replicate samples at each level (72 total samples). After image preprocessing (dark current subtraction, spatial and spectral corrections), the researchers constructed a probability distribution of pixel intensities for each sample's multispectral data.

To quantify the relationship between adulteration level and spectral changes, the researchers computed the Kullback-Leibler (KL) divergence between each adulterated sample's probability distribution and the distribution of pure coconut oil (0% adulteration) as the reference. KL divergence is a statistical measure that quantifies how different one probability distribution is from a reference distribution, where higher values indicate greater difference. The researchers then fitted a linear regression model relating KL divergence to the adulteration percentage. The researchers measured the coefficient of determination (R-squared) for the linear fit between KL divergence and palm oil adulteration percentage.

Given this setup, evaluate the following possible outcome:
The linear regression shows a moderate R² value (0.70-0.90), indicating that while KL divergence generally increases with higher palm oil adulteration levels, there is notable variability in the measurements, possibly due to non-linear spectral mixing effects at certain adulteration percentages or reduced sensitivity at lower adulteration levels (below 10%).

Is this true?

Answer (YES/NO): NO